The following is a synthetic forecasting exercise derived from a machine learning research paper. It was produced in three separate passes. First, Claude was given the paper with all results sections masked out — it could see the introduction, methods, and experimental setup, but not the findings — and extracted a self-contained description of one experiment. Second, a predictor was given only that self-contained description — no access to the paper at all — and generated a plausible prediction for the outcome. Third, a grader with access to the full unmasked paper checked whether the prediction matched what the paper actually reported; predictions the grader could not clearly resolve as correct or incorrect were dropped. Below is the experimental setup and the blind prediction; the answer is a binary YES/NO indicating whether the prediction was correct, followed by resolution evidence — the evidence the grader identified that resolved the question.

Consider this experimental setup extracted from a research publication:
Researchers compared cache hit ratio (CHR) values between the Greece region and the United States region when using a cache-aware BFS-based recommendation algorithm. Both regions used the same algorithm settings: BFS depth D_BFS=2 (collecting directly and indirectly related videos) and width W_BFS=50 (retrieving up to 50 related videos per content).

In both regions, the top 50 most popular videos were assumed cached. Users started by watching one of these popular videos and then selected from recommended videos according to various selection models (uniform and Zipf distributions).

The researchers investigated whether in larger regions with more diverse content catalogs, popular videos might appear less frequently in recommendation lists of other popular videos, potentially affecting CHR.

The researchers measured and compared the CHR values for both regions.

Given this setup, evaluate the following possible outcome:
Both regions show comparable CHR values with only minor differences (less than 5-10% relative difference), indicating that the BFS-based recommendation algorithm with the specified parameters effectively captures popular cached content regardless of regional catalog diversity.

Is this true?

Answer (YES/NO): NO